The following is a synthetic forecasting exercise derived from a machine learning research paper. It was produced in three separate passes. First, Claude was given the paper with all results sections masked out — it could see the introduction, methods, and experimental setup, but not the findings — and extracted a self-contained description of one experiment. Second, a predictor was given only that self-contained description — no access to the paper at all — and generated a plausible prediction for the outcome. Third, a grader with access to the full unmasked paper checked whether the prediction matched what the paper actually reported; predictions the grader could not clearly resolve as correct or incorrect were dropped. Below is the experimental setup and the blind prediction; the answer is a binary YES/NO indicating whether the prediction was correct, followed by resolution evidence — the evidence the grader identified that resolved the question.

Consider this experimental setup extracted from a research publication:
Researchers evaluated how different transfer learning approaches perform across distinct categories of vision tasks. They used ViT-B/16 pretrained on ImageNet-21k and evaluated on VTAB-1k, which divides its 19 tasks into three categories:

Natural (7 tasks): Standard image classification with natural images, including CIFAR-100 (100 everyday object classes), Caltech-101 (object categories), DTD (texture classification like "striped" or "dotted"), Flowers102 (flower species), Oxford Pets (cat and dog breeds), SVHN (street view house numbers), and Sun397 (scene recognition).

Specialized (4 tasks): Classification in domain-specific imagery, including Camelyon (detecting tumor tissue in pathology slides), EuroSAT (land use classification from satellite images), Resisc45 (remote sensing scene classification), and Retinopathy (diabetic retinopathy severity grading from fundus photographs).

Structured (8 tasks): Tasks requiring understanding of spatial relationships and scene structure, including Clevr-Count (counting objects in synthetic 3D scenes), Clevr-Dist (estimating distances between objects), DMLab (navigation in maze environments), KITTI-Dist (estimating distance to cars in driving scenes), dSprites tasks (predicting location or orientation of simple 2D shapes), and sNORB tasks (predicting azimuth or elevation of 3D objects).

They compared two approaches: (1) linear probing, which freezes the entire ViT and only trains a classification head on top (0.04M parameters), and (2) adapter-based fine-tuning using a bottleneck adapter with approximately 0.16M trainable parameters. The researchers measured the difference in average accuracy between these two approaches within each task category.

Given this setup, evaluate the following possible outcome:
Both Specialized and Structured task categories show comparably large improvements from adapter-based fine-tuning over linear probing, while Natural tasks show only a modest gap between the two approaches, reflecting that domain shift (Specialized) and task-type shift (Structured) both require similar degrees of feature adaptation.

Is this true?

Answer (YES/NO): NO